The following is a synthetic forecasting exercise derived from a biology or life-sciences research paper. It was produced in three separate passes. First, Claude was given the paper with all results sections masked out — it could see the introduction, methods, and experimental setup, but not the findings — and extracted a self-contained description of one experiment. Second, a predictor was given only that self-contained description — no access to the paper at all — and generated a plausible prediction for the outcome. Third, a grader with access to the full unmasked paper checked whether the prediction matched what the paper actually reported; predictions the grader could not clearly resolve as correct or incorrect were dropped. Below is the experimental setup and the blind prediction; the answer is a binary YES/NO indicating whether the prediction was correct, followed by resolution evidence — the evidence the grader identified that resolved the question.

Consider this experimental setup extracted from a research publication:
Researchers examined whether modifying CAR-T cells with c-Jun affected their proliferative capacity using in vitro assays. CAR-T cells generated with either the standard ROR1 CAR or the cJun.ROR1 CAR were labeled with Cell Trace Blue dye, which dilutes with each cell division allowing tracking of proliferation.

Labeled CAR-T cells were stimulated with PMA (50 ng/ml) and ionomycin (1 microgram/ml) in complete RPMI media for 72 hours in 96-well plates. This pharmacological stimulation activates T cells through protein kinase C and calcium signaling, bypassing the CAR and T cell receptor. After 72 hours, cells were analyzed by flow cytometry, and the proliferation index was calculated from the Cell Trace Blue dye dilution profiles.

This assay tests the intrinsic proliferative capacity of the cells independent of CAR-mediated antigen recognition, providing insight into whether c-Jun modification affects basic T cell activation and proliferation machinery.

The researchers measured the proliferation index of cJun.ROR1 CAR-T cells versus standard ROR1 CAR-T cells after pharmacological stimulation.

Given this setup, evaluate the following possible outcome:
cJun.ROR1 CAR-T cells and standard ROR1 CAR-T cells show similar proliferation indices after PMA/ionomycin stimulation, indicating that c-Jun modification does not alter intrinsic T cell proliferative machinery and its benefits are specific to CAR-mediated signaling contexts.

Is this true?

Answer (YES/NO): YES